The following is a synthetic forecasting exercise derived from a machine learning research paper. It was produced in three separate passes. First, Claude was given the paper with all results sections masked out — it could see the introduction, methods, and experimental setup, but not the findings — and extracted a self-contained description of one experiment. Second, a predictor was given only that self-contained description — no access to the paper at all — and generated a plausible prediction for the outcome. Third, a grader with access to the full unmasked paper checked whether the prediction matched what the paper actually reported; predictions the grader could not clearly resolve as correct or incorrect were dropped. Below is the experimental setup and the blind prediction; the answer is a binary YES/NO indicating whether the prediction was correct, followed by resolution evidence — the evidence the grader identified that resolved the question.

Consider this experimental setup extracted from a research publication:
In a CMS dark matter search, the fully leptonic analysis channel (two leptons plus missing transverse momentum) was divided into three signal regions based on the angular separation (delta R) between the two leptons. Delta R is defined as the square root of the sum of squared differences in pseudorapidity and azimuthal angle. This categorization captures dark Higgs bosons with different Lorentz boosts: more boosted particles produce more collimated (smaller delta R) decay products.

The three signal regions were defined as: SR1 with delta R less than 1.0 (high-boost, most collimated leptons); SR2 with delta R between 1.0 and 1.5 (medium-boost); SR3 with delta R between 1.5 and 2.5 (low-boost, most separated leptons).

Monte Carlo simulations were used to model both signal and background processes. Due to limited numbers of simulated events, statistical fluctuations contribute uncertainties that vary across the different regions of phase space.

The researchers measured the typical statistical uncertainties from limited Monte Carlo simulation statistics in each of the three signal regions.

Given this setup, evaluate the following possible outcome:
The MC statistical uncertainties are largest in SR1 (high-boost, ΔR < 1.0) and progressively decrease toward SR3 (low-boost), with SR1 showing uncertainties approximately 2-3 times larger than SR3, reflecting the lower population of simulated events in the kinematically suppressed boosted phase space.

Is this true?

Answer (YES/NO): NO